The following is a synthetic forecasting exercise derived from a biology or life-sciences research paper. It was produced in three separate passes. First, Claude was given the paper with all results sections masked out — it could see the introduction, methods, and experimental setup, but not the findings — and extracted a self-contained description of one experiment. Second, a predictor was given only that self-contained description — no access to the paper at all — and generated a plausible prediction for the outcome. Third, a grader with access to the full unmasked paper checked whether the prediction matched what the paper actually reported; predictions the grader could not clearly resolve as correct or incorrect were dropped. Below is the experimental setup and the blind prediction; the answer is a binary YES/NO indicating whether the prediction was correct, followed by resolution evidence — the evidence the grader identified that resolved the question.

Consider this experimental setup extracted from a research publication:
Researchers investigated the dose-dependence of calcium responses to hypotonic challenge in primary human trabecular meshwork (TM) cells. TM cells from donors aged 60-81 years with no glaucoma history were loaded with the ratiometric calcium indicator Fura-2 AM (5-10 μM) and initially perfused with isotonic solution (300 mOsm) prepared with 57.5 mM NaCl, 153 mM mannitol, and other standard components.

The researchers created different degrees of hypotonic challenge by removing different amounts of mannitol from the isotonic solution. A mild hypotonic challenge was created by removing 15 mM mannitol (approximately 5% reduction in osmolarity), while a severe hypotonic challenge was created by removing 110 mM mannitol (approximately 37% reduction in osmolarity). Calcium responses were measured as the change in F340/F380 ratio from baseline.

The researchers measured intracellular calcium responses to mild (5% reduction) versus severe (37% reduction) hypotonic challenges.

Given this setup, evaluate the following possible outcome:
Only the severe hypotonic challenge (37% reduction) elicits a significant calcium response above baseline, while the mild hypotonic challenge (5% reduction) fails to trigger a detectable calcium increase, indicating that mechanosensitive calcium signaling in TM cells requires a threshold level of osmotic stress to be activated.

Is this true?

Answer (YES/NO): NO